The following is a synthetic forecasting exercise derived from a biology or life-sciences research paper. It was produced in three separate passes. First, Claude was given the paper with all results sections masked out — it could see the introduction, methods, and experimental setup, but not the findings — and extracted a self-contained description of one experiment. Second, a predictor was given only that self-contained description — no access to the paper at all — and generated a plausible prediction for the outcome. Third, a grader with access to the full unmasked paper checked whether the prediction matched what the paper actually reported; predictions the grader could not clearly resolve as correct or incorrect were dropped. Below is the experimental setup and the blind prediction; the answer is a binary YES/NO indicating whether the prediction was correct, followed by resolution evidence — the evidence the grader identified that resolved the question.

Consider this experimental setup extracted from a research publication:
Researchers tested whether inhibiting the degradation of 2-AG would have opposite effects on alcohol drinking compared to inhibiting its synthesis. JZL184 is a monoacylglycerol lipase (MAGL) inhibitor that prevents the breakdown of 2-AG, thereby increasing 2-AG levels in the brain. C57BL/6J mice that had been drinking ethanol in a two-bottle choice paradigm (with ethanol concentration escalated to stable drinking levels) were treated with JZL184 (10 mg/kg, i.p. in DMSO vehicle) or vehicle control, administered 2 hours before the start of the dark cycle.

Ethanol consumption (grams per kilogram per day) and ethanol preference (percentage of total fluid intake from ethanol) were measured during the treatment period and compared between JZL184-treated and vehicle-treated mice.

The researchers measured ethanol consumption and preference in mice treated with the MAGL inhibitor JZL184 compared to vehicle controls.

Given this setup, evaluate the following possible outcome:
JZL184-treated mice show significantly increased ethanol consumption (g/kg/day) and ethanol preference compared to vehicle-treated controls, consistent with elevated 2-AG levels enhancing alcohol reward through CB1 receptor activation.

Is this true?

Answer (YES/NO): NO